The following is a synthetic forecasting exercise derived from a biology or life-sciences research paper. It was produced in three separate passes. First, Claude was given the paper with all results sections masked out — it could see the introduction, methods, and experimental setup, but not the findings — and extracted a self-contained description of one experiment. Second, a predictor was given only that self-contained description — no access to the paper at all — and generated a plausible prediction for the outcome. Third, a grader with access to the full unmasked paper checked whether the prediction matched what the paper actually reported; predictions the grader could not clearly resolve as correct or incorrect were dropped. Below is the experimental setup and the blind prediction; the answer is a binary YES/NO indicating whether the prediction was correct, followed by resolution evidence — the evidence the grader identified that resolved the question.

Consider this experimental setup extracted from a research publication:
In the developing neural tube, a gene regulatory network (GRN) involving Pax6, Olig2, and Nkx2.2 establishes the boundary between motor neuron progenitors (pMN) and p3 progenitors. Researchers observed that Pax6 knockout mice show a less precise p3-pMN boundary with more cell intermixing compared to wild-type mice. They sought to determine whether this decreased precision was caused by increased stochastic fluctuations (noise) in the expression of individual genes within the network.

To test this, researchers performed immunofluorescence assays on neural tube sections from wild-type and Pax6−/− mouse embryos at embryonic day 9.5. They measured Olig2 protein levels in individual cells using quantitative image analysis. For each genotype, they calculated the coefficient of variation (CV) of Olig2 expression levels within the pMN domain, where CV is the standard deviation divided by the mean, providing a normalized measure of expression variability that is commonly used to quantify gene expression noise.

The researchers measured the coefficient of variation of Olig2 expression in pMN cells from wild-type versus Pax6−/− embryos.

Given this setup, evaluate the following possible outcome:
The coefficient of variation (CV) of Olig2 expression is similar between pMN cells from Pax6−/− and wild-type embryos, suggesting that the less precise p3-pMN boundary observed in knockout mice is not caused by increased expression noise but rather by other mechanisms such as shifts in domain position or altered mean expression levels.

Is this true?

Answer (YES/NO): YES